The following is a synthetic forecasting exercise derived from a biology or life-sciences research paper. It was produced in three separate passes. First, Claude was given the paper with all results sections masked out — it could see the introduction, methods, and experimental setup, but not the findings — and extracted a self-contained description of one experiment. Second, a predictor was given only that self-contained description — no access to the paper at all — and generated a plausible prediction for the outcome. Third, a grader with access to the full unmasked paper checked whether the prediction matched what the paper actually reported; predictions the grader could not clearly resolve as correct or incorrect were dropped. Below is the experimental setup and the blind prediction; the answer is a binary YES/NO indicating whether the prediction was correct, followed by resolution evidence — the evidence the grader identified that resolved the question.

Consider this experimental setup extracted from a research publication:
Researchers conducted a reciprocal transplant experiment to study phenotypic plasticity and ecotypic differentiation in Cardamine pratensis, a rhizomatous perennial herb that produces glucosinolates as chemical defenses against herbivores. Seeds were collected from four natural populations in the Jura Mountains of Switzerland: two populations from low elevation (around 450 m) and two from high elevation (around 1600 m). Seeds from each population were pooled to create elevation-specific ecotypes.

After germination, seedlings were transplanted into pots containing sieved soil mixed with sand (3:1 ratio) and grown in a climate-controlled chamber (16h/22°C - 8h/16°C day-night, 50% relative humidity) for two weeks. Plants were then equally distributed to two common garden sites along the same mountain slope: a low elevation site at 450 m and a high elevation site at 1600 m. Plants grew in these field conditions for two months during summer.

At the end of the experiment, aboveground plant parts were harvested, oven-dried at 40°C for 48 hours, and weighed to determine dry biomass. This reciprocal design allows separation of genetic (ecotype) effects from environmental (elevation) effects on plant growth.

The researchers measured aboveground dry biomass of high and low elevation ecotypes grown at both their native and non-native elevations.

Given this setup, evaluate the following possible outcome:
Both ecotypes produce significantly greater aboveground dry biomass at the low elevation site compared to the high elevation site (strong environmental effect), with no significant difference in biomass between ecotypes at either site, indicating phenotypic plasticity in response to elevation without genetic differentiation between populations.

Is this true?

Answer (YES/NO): NO